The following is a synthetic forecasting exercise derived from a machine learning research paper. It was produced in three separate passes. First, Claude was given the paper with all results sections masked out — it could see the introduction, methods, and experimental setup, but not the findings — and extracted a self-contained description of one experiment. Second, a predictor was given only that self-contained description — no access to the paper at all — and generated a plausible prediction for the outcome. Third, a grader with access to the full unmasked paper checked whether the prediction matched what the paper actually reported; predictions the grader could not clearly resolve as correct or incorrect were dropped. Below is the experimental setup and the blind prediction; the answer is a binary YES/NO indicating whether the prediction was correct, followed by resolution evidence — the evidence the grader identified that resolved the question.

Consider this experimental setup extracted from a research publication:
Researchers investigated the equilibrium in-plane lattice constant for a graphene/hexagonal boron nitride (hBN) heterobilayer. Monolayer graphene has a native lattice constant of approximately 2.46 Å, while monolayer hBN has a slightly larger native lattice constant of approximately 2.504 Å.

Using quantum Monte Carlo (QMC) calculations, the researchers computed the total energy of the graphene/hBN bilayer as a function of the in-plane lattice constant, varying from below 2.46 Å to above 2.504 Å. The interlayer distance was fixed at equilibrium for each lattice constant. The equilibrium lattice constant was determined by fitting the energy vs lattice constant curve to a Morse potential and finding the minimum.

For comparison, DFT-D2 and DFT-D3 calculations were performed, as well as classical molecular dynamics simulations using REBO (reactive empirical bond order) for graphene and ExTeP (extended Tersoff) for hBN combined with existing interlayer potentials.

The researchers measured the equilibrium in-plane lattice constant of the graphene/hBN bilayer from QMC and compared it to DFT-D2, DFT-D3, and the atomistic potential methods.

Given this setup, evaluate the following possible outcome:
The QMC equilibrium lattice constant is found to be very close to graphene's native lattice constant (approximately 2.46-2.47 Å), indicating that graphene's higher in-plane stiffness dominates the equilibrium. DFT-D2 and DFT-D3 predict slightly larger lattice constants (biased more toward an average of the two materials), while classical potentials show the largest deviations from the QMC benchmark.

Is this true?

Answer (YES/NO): NO